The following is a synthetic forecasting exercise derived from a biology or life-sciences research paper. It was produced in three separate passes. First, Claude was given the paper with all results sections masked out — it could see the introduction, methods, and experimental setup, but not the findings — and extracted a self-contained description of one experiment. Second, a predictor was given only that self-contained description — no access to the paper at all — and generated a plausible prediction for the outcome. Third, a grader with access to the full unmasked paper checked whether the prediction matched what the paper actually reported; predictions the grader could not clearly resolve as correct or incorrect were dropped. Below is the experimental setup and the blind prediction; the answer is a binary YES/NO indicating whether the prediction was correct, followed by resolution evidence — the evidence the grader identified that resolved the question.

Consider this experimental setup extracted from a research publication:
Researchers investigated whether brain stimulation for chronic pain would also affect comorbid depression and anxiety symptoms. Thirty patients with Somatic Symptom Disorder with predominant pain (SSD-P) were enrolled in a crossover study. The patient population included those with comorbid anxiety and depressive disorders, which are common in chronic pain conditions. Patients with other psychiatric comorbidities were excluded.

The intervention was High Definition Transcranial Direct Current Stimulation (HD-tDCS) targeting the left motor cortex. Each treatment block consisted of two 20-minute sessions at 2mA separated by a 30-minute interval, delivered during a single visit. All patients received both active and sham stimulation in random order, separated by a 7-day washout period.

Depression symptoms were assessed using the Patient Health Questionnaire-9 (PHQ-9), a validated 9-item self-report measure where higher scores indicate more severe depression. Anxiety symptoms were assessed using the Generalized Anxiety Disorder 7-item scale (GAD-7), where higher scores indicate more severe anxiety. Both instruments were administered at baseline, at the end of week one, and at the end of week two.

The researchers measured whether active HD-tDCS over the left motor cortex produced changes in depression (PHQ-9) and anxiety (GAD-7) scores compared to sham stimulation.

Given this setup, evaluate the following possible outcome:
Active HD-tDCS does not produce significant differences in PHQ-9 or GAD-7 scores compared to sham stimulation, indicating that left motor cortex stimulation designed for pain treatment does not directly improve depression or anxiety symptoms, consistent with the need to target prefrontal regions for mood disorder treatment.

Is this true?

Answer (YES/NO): NO